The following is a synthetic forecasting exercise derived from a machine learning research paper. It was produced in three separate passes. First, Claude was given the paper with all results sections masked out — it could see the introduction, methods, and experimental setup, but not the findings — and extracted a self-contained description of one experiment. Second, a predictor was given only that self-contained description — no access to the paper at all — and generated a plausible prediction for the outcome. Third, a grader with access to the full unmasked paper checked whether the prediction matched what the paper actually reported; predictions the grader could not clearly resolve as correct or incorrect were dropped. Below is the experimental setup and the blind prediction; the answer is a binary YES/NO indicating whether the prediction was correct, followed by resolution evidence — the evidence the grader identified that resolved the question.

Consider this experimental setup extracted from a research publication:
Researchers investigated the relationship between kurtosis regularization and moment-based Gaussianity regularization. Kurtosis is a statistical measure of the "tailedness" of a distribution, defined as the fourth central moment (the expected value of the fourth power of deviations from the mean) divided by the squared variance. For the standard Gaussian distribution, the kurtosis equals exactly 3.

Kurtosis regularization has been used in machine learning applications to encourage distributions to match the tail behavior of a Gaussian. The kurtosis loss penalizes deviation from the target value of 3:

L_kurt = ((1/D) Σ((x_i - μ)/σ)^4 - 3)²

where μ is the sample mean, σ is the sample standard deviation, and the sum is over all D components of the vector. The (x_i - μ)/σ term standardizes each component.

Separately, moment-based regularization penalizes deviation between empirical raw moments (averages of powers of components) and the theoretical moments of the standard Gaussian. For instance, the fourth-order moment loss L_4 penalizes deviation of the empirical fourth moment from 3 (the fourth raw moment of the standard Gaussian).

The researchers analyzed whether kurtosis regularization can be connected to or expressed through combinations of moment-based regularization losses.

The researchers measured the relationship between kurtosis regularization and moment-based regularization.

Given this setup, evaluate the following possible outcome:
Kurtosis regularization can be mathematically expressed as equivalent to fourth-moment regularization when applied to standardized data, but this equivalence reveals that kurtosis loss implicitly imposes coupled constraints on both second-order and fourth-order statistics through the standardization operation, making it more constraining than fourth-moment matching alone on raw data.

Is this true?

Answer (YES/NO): NO